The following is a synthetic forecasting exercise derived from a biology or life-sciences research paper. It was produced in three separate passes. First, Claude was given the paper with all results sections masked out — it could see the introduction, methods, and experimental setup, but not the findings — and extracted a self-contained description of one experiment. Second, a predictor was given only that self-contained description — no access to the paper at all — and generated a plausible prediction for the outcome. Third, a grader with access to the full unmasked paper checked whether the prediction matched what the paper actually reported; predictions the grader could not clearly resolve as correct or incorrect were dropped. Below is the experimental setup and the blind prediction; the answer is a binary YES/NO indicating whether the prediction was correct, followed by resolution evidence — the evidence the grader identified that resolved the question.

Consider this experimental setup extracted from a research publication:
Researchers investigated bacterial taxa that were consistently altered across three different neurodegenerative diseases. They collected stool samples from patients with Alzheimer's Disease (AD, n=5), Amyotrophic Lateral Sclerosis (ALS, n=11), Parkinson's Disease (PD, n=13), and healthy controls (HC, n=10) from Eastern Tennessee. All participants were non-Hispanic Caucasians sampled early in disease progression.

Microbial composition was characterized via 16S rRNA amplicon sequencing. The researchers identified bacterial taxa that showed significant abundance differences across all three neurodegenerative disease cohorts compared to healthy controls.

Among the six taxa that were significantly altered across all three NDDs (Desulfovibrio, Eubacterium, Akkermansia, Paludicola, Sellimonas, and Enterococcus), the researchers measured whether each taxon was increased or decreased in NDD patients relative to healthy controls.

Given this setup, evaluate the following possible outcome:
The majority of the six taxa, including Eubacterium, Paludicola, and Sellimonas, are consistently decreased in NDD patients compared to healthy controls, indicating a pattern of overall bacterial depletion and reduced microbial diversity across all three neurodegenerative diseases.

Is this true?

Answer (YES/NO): NO